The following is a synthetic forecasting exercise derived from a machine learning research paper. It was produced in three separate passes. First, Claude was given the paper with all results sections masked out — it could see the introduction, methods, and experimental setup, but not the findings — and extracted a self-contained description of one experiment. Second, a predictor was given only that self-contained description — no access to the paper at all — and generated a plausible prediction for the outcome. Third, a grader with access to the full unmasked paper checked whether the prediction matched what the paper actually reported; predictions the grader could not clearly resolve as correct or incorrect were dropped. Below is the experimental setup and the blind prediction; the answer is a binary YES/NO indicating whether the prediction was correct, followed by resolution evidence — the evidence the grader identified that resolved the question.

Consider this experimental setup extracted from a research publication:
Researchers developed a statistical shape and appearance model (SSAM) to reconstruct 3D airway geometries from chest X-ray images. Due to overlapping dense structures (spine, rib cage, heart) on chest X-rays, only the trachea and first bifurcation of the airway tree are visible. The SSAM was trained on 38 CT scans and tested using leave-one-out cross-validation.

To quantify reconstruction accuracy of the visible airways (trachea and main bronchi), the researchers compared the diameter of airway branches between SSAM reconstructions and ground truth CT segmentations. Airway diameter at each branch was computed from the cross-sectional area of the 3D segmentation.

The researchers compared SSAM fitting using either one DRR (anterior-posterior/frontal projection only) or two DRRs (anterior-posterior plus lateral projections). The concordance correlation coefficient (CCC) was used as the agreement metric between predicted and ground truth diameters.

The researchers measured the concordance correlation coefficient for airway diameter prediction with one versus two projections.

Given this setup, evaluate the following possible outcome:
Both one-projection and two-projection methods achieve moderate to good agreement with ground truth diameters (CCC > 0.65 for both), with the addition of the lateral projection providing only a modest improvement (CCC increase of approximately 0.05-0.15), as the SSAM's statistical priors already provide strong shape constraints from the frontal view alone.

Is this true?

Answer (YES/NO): YES